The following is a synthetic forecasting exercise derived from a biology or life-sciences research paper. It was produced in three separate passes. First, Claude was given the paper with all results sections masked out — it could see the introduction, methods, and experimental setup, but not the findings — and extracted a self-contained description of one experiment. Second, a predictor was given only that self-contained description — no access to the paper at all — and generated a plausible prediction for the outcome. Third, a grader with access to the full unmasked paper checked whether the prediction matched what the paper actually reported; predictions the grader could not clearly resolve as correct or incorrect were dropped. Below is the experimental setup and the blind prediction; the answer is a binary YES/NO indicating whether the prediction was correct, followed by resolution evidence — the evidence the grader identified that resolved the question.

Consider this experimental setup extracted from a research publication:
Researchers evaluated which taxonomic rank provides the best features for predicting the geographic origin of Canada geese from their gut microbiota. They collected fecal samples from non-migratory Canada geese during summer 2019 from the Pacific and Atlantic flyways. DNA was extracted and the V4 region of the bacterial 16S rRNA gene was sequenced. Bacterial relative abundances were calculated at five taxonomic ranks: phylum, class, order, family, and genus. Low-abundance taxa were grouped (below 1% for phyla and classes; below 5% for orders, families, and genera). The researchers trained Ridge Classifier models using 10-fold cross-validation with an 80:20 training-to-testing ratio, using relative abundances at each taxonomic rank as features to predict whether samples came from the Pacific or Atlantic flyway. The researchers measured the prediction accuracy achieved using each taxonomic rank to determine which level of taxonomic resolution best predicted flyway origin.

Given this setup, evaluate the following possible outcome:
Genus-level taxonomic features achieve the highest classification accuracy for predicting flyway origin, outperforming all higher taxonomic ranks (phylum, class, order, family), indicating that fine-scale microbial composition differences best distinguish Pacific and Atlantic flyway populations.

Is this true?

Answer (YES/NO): NO